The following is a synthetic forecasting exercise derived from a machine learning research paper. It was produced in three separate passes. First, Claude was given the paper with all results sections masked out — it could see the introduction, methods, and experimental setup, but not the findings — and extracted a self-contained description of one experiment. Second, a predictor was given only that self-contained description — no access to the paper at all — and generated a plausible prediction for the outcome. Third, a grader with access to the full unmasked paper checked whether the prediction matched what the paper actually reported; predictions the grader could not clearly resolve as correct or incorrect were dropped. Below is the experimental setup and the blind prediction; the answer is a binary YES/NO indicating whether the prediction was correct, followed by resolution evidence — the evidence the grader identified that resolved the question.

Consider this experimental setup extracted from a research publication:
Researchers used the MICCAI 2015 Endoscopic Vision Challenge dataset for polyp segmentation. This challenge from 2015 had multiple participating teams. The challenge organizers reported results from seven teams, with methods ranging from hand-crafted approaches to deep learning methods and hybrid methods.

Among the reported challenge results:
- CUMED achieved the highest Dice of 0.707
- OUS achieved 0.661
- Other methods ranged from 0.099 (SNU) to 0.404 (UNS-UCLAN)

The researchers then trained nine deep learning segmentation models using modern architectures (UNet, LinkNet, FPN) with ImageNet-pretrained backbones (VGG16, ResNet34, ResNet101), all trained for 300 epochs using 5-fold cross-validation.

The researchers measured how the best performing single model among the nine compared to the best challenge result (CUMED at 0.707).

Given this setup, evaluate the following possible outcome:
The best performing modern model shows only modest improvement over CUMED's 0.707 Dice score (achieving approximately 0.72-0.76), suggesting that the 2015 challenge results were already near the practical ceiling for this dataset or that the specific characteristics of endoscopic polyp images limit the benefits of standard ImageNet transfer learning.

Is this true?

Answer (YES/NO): NO